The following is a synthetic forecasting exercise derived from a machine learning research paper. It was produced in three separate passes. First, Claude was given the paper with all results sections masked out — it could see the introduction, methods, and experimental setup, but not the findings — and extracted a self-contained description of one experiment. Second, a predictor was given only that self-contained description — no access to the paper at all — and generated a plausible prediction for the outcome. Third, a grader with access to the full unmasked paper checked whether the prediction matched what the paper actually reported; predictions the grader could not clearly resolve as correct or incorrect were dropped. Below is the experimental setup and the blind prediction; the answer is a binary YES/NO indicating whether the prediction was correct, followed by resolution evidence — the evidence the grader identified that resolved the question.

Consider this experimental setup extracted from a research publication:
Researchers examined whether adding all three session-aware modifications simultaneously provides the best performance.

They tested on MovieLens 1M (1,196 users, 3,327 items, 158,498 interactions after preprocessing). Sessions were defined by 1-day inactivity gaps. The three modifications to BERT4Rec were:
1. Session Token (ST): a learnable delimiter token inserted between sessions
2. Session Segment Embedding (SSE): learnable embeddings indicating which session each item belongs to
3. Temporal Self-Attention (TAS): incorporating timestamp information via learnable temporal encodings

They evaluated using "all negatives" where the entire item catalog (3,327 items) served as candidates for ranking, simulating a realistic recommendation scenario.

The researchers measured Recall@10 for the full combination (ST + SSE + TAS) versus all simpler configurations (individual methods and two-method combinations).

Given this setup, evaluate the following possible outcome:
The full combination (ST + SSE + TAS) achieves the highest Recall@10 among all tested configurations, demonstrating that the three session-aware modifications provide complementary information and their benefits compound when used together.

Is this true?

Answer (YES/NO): NO